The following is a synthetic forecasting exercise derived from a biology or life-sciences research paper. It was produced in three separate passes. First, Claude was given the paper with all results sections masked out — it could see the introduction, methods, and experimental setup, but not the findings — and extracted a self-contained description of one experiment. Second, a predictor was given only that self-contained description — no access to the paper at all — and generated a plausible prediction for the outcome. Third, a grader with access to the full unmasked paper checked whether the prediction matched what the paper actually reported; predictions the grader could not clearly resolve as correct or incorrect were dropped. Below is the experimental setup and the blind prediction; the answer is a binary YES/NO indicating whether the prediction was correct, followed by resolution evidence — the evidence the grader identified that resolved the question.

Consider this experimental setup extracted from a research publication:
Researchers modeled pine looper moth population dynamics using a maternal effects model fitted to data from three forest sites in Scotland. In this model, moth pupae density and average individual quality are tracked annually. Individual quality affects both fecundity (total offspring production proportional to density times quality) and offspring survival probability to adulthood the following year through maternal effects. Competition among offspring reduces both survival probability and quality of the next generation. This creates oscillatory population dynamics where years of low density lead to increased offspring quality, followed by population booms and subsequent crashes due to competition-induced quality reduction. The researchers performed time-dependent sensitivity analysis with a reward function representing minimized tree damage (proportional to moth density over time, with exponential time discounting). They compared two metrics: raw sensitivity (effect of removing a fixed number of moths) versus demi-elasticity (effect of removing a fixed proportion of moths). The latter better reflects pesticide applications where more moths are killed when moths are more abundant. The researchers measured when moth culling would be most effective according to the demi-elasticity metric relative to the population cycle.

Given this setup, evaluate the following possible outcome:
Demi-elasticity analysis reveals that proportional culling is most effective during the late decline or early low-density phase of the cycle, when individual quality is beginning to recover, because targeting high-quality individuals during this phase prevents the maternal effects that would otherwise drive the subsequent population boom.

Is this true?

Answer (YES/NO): NO